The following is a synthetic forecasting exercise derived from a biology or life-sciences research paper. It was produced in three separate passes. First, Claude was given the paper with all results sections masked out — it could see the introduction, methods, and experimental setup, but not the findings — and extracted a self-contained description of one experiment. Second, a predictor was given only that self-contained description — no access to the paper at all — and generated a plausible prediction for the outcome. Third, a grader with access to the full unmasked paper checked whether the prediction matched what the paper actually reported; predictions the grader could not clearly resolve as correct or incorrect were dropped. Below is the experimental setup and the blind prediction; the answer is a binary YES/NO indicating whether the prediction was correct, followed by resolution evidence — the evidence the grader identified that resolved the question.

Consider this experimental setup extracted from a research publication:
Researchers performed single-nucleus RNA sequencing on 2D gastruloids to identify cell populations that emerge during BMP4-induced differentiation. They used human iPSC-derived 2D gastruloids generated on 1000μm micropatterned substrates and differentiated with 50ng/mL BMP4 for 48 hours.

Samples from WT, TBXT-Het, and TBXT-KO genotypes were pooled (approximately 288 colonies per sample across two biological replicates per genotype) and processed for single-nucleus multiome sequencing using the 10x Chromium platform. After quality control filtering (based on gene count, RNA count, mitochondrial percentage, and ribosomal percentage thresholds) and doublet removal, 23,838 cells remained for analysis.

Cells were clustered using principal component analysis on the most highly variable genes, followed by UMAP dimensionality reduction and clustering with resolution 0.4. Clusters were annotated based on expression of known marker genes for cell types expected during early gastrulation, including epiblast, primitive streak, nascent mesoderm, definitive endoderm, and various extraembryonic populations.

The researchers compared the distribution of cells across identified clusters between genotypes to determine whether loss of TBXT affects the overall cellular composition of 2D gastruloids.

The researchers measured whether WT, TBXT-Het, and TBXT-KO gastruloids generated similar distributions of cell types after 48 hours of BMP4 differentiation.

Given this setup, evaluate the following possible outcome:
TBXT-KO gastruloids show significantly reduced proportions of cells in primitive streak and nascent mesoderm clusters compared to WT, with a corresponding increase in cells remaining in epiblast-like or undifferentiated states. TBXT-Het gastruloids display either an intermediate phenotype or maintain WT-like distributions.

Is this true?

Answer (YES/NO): NO